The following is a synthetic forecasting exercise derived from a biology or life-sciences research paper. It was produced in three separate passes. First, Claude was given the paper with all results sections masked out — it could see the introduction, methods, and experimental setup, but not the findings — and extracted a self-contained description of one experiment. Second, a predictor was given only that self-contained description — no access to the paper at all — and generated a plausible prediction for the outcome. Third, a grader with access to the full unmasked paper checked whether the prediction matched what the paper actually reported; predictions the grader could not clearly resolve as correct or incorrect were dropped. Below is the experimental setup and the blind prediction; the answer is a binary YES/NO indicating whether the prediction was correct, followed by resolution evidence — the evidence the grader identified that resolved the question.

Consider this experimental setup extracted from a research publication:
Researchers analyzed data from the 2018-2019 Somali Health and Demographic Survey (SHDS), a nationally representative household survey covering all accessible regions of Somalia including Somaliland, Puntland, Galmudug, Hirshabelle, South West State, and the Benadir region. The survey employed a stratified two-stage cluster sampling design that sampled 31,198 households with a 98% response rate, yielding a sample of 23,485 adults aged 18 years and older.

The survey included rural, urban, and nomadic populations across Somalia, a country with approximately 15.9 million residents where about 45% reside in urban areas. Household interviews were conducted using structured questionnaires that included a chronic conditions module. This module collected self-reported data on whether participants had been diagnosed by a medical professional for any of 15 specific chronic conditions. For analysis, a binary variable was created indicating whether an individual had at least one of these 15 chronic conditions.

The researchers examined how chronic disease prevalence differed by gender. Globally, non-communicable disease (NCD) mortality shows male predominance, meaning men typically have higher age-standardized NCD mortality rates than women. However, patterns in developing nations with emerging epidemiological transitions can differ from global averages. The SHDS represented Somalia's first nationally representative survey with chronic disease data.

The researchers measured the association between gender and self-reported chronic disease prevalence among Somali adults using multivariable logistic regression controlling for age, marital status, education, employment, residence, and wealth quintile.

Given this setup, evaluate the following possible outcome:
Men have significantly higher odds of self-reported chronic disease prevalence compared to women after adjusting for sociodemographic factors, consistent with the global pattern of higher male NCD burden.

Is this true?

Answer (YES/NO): NO